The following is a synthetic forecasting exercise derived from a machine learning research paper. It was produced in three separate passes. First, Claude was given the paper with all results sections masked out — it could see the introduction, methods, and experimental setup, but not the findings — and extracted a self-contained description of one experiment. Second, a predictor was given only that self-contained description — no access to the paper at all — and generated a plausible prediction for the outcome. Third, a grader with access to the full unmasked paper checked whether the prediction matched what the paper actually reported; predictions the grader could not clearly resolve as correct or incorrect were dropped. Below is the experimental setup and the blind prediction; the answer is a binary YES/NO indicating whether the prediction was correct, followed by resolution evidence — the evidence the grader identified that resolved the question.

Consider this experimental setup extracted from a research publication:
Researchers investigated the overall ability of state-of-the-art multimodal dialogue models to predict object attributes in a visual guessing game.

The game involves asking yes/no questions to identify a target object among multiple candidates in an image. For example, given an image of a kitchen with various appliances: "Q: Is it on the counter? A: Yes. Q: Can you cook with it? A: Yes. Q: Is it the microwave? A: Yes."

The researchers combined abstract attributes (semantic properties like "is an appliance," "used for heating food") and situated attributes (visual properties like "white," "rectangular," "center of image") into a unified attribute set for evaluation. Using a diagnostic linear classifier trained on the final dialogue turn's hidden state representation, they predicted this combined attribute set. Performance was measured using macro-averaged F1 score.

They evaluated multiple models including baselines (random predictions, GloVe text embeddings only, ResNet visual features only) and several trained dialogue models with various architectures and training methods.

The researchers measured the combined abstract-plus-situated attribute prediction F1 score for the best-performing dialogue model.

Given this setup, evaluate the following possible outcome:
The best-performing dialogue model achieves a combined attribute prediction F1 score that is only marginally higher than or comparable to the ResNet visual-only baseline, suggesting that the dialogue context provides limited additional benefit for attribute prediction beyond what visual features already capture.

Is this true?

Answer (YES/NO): NO